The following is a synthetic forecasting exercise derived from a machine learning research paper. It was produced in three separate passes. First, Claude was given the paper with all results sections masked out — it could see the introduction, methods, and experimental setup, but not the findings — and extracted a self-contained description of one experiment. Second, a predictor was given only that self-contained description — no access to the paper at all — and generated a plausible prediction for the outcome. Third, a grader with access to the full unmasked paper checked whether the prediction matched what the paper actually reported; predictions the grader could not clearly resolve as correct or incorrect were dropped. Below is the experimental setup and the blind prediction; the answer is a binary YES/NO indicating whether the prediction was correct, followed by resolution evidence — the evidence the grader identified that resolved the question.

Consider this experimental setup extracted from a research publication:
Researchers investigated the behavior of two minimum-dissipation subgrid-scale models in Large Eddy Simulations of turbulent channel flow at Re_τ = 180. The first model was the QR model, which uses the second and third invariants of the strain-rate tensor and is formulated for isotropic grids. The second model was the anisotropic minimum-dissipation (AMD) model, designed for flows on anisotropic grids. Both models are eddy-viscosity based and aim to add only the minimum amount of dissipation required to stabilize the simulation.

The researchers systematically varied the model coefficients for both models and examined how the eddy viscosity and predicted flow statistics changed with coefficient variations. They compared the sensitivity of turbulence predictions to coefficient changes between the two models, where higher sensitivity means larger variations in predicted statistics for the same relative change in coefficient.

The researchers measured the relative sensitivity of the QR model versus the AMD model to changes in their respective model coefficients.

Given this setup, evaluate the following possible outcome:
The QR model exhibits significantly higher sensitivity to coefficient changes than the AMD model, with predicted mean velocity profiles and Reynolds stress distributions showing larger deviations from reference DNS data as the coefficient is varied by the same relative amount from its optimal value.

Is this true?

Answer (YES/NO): NO